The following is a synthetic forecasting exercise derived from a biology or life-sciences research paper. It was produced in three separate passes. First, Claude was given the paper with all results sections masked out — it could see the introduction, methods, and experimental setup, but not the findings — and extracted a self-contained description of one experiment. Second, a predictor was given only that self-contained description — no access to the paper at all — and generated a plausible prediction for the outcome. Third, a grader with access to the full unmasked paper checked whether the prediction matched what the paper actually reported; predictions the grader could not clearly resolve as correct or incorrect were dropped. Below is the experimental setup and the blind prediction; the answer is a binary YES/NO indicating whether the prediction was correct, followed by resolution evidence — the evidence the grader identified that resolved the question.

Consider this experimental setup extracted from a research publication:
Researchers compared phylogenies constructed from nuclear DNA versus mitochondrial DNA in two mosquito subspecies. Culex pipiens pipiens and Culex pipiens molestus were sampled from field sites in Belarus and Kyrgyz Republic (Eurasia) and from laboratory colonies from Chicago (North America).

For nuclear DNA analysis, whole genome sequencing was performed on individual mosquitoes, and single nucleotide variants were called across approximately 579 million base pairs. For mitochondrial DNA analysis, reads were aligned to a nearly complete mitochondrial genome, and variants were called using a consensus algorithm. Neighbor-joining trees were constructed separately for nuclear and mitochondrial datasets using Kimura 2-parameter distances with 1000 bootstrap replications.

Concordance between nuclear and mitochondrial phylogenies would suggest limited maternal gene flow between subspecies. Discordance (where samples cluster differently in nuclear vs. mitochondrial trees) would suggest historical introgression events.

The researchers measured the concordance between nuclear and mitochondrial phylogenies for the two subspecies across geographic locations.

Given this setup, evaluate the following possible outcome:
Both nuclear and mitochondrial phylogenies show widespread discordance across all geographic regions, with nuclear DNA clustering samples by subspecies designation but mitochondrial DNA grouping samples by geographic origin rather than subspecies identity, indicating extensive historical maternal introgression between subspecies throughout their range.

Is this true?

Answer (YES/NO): YES